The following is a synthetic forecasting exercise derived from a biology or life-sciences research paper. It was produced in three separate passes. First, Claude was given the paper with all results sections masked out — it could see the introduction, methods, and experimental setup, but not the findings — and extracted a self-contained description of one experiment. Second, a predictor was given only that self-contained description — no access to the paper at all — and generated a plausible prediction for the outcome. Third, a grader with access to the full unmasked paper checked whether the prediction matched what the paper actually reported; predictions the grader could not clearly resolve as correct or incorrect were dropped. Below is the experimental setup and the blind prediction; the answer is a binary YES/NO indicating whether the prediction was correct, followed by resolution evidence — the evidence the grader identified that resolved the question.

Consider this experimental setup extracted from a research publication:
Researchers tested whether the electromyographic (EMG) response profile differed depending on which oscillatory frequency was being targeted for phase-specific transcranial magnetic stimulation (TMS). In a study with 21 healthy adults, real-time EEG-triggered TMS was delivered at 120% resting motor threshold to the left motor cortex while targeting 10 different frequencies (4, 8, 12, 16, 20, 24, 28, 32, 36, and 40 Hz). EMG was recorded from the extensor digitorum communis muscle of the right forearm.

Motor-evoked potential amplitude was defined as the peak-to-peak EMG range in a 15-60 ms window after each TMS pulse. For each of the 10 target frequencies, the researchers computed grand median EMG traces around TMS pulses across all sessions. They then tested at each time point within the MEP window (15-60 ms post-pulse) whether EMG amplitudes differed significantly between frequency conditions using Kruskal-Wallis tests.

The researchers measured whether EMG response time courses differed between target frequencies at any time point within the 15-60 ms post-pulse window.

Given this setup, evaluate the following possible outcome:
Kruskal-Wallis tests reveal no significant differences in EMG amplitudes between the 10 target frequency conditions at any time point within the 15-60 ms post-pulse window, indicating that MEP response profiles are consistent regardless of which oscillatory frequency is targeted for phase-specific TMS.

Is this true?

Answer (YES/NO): YES